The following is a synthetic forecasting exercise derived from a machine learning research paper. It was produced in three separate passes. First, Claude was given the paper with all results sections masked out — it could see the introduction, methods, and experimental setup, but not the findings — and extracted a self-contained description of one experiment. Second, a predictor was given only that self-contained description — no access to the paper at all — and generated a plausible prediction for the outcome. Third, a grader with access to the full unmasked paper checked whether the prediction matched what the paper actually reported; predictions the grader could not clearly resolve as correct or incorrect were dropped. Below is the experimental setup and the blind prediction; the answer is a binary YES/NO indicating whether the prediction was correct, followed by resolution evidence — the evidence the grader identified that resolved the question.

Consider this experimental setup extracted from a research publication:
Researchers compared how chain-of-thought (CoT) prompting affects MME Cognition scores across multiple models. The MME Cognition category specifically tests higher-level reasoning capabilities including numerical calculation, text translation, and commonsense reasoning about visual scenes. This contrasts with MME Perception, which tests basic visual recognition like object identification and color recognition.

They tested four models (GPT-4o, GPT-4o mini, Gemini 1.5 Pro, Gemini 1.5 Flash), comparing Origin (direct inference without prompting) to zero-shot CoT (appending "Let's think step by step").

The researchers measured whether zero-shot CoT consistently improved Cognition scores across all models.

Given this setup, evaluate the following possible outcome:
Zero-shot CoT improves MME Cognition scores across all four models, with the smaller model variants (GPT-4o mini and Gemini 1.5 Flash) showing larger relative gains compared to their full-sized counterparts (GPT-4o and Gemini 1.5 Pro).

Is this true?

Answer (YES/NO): NO